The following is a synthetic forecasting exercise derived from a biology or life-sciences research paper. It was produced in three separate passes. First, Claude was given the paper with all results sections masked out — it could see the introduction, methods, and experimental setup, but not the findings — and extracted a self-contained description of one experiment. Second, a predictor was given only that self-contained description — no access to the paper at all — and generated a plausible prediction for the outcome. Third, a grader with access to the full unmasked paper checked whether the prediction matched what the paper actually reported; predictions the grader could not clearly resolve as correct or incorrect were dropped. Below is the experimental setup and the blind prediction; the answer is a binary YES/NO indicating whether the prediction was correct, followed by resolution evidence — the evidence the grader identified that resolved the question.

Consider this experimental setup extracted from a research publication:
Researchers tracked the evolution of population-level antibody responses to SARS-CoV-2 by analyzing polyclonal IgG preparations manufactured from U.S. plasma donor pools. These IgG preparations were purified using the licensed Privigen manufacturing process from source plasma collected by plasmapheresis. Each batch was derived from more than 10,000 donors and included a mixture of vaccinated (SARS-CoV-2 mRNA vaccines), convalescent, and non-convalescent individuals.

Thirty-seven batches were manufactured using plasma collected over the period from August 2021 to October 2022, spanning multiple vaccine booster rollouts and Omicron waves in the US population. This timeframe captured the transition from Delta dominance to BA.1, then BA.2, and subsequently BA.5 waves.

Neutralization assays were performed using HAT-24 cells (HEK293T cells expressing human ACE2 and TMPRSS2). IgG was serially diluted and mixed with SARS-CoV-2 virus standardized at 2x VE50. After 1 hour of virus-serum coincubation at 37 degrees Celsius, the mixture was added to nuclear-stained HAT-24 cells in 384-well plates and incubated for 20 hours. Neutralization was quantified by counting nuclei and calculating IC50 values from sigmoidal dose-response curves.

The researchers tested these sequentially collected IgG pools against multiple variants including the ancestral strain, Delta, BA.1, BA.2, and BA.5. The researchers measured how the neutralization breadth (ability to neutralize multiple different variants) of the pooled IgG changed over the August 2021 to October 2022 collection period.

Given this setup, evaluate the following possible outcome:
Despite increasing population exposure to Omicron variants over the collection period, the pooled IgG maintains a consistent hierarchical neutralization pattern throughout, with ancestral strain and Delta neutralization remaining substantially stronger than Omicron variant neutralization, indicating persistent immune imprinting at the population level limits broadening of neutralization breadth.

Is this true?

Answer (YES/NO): NO